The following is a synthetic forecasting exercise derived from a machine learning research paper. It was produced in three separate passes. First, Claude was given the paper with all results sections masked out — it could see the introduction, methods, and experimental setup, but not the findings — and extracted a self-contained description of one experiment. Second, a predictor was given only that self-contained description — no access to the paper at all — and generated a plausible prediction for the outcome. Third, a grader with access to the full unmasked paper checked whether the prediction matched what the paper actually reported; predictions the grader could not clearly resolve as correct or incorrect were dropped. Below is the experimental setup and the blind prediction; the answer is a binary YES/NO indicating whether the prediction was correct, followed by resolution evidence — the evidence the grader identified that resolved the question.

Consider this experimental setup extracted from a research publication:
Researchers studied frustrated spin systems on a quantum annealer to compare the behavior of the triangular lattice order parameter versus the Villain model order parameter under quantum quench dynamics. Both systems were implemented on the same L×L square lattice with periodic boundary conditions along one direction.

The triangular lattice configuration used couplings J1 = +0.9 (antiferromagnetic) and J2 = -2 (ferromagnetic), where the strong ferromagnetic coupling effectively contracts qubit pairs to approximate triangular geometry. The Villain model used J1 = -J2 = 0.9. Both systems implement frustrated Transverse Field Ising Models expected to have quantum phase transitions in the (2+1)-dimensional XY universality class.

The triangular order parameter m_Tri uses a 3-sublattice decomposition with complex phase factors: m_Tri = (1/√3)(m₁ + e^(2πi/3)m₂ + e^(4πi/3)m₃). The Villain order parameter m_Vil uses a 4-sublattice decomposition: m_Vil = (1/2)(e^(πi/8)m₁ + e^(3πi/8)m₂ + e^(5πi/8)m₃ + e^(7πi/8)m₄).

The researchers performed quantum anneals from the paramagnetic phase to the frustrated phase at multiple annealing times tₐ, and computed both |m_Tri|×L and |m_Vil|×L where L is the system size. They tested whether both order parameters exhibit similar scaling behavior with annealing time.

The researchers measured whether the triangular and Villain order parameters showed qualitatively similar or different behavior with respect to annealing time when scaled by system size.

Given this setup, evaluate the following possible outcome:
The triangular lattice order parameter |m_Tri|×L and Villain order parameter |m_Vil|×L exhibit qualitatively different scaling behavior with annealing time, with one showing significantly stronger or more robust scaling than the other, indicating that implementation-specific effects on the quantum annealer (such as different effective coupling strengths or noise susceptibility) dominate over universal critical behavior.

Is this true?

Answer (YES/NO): NO